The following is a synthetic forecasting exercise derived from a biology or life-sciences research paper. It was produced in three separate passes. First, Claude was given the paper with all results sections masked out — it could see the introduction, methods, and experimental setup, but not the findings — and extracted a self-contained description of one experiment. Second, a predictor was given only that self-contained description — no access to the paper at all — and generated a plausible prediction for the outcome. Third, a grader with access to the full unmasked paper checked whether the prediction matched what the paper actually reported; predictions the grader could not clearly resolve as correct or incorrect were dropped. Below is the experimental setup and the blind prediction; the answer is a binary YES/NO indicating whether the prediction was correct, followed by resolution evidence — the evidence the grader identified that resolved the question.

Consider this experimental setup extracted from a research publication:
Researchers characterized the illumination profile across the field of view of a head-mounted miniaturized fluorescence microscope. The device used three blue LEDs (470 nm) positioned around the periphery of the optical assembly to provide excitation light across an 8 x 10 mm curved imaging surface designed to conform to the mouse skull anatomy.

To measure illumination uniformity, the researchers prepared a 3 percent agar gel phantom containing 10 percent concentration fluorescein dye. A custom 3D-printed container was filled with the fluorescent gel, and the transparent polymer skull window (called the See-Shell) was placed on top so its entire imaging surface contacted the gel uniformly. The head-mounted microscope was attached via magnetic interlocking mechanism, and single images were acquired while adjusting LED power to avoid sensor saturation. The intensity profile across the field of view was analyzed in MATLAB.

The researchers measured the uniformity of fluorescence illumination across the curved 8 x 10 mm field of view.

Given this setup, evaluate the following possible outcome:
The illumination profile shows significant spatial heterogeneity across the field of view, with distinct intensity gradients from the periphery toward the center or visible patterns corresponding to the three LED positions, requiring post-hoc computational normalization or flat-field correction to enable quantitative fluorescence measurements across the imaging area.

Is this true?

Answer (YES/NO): NO